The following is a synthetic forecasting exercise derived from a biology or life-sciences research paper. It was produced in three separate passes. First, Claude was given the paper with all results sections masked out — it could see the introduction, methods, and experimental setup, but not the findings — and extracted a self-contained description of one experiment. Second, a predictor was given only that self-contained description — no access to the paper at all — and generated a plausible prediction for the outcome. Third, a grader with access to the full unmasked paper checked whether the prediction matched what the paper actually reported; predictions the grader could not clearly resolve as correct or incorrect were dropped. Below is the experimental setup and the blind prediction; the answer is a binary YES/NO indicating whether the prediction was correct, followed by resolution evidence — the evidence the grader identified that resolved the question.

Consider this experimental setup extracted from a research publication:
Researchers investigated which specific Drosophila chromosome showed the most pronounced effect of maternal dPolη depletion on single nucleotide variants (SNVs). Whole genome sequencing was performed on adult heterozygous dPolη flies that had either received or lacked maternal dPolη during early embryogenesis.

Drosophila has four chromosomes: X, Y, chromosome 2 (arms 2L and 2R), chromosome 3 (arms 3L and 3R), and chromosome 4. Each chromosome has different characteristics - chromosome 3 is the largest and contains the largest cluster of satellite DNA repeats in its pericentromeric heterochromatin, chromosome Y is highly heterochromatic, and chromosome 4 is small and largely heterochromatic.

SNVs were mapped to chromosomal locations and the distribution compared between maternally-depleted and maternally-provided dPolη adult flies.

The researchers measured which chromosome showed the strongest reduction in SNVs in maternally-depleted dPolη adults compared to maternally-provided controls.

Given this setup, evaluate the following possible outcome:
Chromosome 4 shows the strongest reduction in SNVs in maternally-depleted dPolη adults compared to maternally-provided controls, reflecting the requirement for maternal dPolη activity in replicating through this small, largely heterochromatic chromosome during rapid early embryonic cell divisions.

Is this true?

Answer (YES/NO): NO